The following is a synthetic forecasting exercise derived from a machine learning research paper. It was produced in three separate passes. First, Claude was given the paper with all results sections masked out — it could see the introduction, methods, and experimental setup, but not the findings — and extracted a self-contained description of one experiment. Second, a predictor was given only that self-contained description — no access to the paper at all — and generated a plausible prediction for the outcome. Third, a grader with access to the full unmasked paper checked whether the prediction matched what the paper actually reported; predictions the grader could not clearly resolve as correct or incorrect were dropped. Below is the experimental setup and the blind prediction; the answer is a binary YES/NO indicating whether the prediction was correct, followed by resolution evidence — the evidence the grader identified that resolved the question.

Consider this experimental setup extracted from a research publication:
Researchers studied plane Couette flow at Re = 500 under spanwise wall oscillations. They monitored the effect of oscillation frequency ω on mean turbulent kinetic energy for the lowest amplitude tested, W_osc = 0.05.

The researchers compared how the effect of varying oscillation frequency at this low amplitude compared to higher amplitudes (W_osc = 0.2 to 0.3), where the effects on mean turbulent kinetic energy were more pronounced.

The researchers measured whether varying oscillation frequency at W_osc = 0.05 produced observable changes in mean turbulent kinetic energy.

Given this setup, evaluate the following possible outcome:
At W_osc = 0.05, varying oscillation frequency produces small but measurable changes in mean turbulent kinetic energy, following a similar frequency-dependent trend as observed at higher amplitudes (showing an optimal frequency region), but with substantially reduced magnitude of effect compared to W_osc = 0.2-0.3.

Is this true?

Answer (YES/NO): YES